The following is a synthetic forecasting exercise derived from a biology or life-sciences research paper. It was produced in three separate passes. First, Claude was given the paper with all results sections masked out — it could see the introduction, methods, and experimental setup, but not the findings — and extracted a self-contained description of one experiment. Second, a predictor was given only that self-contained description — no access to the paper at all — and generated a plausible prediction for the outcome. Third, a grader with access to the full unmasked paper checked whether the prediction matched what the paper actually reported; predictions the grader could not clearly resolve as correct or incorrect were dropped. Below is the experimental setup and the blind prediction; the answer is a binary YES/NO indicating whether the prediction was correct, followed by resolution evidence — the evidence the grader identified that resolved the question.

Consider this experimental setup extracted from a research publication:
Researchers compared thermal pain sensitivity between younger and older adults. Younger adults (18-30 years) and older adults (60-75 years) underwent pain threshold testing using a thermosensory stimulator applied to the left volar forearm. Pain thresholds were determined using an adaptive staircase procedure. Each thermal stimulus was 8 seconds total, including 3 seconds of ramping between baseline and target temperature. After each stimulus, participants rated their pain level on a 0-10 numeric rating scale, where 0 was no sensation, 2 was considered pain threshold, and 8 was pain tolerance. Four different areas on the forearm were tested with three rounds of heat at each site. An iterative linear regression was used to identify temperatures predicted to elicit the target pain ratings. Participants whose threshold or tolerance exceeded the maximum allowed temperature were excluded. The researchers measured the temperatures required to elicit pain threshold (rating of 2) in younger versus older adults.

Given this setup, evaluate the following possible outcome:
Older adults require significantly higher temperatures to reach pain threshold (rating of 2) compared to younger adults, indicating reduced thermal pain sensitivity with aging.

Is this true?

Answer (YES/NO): YES